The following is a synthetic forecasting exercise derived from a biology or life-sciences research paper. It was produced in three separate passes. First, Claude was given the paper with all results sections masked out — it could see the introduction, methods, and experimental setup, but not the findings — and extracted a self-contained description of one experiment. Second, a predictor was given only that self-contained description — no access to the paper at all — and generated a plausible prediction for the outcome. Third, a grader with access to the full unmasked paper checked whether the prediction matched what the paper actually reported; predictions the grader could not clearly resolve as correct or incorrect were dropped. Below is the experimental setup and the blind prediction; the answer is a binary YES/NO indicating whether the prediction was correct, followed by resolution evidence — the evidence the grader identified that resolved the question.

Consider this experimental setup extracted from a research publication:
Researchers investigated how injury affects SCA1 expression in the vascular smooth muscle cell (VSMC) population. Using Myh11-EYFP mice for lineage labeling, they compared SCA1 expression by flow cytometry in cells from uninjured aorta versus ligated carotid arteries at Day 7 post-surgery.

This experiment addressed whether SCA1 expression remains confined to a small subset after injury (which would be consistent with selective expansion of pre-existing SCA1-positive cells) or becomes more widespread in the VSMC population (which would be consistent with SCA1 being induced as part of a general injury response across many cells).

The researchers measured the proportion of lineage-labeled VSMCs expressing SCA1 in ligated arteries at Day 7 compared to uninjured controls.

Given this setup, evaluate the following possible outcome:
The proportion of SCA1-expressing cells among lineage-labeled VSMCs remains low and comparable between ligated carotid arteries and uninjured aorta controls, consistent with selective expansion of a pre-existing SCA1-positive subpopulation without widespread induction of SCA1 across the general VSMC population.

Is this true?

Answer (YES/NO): NO